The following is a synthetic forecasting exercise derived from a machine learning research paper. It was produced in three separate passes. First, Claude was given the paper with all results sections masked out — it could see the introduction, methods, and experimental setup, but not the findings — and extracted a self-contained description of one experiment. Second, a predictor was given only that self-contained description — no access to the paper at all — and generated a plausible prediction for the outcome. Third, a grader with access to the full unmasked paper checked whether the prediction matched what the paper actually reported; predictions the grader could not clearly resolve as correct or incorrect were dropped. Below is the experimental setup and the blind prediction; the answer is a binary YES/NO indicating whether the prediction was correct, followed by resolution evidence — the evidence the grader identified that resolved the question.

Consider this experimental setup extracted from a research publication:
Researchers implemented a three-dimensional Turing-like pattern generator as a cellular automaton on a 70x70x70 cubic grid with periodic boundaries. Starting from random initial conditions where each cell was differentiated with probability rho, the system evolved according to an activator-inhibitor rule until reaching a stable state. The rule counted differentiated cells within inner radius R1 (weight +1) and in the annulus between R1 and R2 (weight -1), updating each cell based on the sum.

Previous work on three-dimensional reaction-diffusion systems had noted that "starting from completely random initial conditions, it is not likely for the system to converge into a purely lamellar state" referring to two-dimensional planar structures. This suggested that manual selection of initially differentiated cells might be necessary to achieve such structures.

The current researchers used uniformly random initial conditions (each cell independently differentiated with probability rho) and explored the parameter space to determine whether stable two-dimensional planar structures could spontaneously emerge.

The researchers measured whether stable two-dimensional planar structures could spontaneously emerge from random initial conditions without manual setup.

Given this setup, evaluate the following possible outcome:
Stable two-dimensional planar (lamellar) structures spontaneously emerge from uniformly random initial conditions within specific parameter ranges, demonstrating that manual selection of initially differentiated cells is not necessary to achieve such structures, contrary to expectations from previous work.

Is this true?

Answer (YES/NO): YES